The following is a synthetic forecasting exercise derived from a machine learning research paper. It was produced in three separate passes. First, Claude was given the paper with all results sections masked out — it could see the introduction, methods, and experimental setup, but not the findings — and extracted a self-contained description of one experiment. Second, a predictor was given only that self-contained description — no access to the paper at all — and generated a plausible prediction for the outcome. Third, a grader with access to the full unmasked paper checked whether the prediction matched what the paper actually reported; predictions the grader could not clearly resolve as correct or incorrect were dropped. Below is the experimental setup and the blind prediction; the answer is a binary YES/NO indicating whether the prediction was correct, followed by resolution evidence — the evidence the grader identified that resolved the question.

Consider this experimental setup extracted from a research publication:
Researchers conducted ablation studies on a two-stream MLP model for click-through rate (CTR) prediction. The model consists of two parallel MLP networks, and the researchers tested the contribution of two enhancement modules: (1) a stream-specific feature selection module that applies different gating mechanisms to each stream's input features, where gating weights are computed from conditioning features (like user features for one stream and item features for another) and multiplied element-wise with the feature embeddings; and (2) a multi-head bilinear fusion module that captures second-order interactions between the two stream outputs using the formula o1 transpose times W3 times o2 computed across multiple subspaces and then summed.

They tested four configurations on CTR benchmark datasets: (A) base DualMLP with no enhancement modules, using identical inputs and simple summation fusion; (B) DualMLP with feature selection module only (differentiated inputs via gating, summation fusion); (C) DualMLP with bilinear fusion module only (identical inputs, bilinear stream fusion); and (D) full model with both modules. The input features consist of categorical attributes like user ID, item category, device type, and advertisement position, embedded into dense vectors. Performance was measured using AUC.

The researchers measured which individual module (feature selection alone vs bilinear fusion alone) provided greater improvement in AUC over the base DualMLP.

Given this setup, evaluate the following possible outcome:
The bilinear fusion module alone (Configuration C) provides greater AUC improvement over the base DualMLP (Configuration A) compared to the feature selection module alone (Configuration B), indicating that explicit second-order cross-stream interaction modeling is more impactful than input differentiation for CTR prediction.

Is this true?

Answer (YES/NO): YES